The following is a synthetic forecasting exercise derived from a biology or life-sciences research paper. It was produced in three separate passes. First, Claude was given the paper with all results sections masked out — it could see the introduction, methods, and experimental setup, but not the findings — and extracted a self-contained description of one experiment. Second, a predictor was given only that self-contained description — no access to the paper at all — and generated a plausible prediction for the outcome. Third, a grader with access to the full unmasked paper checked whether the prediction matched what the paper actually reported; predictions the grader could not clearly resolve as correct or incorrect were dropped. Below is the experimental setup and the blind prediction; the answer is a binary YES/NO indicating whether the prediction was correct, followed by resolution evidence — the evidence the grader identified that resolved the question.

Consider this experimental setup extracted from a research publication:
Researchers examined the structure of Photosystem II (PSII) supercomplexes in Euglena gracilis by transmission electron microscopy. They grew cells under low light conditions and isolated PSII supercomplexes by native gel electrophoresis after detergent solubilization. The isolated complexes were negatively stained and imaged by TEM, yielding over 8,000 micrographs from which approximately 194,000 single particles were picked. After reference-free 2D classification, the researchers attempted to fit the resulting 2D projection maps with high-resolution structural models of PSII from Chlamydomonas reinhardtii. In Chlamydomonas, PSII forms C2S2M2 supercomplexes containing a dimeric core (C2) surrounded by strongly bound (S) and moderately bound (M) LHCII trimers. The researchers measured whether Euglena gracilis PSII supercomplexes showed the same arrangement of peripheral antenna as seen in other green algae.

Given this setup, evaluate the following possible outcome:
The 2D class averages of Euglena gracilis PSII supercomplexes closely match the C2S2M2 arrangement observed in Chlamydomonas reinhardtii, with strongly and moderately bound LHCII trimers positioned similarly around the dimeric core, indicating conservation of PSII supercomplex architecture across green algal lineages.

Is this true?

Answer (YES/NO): NO